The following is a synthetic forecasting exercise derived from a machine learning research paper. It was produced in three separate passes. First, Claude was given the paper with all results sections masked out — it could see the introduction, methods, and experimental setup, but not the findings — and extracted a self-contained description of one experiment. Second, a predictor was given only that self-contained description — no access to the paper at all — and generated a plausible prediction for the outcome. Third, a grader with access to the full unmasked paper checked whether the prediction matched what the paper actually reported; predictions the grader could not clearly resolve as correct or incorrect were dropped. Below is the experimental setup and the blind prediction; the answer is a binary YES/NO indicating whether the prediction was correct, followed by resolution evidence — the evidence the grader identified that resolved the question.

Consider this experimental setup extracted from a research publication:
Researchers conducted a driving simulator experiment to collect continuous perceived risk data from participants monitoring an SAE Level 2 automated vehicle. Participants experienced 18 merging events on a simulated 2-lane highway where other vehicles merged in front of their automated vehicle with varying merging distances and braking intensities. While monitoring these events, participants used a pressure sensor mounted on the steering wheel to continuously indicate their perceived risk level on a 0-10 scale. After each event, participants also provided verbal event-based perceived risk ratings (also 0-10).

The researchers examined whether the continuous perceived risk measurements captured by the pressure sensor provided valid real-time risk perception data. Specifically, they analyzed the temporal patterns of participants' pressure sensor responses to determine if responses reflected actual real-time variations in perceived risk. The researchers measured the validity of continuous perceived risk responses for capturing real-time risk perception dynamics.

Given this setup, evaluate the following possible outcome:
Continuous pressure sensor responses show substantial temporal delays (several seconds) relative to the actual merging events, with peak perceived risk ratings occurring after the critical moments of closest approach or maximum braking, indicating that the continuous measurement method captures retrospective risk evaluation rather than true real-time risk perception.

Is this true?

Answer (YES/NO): NO